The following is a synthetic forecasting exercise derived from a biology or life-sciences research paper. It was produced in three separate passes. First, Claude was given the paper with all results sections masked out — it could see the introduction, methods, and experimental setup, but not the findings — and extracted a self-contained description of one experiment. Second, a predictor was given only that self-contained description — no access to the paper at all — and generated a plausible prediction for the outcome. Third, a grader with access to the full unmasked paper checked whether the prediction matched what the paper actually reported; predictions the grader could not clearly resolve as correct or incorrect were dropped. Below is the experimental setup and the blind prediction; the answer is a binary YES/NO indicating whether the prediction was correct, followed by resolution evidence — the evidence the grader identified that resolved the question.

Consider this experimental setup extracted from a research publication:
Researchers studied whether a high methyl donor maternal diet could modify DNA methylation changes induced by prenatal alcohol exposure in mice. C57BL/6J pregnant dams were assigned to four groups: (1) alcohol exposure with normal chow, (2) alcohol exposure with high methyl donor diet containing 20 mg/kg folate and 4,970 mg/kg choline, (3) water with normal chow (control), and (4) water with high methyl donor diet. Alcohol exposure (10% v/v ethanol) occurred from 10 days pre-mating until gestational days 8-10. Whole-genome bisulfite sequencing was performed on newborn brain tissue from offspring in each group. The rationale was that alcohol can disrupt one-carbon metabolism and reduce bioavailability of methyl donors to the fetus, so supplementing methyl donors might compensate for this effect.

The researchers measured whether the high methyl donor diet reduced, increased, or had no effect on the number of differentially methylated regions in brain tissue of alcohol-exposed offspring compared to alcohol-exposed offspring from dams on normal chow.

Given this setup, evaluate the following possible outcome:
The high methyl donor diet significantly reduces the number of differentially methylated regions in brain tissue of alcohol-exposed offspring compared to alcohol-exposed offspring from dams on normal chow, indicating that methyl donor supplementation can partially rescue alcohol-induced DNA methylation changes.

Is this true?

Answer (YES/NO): YES